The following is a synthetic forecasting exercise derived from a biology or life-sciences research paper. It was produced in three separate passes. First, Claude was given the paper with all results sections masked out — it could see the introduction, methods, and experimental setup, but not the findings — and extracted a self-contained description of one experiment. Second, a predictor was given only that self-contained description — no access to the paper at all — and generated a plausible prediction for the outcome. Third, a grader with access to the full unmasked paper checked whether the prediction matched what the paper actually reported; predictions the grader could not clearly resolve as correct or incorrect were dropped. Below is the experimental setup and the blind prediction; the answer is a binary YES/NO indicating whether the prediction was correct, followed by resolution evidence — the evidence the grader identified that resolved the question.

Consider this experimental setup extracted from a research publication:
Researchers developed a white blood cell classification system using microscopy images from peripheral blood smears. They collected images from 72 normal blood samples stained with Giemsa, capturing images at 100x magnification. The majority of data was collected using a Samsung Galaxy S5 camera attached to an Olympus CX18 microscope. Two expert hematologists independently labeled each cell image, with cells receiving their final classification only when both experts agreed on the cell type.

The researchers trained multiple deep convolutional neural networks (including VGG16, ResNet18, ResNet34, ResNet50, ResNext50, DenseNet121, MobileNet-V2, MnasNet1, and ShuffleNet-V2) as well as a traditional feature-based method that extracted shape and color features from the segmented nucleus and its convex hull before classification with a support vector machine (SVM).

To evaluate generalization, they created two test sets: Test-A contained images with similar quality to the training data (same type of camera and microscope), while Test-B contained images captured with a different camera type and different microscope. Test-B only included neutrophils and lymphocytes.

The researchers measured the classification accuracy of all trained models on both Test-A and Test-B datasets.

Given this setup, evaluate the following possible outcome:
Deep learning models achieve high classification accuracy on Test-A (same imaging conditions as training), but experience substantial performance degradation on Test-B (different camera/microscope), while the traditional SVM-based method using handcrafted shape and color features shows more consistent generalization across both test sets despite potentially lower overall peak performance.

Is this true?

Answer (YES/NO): YES